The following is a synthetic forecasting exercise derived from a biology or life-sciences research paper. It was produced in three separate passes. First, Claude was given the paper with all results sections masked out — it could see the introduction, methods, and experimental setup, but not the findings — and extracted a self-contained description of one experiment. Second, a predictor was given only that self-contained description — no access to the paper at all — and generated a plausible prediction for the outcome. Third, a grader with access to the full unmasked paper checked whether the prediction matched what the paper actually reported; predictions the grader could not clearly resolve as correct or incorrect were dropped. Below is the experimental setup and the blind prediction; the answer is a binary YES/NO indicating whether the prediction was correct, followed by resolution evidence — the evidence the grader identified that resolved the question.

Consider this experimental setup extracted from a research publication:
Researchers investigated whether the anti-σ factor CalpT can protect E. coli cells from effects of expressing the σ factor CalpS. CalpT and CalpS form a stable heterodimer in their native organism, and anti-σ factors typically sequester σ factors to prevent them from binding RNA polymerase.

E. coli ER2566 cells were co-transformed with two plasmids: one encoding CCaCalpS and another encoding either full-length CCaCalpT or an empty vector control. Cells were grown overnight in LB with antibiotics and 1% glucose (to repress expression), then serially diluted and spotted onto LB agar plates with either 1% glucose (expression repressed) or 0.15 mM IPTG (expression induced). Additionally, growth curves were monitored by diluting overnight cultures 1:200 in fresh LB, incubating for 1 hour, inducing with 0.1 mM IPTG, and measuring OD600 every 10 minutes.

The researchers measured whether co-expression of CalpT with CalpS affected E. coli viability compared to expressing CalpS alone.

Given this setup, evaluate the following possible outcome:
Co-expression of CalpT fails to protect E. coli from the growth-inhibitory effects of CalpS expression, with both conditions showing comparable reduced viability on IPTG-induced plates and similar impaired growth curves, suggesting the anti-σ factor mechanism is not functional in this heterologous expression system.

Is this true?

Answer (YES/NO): NO